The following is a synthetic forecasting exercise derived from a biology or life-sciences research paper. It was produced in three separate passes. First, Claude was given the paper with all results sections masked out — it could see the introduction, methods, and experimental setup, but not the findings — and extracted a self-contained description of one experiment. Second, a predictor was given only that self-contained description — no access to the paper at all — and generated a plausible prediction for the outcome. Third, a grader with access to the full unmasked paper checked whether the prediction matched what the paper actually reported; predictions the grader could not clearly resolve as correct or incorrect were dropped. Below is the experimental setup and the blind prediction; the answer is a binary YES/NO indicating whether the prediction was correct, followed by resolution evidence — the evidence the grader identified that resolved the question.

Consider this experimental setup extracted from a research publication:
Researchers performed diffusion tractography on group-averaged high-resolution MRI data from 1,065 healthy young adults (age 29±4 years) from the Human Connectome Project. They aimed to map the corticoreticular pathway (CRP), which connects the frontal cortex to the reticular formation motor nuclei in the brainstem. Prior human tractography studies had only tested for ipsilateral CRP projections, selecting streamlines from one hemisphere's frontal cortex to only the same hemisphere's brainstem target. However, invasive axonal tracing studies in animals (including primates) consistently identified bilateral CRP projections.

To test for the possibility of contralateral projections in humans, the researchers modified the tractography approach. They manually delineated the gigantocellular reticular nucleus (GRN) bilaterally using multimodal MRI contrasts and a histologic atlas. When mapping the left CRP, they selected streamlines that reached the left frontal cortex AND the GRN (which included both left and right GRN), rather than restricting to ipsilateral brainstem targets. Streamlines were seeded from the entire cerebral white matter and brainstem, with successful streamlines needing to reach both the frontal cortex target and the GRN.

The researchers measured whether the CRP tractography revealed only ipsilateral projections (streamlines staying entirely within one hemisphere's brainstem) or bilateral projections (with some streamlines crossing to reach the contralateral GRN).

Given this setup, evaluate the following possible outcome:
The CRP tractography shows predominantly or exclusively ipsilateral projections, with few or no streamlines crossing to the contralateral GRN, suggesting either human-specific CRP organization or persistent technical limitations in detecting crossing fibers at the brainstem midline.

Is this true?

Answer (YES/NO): NO